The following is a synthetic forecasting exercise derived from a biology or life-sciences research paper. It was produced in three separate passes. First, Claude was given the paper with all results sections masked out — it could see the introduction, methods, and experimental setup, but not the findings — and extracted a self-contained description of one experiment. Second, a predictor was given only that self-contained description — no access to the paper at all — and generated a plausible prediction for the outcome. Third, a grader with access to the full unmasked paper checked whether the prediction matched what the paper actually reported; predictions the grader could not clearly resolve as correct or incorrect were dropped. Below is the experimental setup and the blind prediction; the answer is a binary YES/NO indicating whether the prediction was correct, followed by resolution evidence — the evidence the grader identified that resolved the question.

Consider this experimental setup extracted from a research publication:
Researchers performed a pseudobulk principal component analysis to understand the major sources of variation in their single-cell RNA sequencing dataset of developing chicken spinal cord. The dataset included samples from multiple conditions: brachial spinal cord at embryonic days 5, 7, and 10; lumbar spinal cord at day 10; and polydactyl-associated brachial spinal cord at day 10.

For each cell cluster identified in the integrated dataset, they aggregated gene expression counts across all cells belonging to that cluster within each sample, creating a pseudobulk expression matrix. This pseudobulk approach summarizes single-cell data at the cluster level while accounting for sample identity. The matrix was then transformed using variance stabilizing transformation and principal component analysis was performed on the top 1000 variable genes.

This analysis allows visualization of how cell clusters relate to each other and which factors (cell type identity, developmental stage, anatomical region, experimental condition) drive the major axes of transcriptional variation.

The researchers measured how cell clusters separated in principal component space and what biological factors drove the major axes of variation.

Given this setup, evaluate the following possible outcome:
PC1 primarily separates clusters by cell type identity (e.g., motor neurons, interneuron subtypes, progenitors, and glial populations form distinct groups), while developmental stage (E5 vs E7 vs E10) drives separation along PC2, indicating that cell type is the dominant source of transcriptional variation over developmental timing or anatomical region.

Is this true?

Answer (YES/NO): NO